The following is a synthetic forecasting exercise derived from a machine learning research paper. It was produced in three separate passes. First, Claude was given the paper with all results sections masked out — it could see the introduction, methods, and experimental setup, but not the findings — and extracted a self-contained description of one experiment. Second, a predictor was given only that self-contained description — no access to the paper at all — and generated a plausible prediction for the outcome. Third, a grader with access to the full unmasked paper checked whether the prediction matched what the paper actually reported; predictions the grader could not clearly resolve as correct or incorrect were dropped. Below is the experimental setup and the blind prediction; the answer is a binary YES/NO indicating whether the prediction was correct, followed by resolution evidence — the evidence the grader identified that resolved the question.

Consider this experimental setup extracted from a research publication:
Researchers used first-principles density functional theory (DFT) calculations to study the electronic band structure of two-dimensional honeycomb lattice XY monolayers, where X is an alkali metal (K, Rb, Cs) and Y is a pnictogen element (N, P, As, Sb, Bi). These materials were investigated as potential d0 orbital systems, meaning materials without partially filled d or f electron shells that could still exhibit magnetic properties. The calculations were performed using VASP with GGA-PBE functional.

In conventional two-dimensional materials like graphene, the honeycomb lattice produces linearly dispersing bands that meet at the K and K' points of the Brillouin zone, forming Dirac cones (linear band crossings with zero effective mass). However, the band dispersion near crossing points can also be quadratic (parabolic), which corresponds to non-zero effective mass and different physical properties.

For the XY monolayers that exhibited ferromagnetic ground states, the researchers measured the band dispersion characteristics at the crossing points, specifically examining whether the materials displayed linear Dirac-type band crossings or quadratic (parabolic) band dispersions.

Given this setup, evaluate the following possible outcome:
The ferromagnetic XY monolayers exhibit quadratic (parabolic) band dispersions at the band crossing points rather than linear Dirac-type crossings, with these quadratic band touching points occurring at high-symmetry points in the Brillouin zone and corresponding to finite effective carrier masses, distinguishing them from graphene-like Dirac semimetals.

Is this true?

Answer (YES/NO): YES